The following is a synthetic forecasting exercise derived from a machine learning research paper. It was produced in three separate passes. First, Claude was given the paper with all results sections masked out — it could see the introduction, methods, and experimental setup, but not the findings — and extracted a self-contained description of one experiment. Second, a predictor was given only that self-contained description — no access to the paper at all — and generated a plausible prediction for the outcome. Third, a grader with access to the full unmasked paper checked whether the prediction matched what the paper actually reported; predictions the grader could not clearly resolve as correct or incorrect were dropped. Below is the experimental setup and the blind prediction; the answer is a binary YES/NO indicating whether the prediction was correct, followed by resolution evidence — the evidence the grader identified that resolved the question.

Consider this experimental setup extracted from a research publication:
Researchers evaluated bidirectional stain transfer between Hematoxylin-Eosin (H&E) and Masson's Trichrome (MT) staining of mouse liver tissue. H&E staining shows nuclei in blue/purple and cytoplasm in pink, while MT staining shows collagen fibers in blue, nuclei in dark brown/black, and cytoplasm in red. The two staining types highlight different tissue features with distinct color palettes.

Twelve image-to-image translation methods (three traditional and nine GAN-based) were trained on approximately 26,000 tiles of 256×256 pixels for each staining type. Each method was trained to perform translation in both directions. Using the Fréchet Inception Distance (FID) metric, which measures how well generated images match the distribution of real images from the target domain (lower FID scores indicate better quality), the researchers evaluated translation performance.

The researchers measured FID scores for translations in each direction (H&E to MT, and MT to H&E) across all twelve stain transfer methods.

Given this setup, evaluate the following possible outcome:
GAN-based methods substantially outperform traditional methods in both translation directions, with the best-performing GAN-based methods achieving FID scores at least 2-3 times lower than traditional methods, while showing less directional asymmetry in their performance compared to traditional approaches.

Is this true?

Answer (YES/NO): NO